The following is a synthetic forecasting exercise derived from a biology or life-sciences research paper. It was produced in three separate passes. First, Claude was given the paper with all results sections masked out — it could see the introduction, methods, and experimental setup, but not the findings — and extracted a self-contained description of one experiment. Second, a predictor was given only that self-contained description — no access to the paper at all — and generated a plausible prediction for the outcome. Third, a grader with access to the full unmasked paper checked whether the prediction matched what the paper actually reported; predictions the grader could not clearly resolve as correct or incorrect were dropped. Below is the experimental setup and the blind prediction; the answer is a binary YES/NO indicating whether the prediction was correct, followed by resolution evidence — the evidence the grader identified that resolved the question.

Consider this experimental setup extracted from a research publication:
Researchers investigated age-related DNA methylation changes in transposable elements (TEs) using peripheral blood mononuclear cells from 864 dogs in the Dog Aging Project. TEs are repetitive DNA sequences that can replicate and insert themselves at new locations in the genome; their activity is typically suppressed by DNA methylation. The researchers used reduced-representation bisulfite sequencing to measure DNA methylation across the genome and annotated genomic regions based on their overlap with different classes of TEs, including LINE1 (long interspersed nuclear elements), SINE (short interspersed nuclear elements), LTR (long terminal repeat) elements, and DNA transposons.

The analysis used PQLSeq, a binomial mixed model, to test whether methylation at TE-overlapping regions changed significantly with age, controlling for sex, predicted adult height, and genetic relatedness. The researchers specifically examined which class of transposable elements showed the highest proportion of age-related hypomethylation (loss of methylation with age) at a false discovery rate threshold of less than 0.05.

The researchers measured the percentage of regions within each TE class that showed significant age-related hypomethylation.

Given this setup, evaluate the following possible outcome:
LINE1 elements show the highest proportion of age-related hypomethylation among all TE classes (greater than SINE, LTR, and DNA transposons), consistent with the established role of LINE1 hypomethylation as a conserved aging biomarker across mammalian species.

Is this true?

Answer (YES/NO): NO